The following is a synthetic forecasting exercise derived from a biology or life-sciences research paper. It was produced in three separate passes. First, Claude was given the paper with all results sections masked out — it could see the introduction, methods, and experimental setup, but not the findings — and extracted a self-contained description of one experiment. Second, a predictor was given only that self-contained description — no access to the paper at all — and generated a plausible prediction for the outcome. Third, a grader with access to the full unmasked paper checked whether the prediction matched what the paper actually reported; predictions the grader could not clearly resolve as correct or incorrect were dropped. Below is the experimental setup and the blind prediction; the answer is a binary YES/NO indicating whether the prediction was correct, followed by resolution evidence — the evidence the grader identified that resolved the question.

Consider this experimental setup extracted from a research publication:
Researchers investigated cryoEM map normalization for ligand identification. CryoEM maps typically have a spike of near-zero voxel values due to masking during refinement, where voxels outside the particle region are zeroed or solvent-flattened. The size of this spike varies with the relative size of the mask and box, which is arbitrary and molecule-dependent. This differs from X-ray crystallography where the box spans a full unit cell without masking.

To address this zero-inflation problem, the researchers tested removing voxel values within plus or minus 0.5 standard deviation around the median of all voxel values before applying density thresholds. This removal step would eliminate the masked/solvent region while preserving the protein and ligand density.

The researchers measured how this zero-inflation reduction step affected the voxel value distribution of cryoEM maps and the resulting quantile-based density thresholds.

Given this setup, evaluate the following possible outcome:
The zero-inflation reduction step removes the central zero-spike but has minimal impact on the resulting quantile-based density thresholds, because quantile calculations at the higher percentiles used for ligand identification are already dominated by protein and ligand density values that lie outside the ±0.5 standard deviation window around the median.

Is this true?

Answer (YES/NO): NO